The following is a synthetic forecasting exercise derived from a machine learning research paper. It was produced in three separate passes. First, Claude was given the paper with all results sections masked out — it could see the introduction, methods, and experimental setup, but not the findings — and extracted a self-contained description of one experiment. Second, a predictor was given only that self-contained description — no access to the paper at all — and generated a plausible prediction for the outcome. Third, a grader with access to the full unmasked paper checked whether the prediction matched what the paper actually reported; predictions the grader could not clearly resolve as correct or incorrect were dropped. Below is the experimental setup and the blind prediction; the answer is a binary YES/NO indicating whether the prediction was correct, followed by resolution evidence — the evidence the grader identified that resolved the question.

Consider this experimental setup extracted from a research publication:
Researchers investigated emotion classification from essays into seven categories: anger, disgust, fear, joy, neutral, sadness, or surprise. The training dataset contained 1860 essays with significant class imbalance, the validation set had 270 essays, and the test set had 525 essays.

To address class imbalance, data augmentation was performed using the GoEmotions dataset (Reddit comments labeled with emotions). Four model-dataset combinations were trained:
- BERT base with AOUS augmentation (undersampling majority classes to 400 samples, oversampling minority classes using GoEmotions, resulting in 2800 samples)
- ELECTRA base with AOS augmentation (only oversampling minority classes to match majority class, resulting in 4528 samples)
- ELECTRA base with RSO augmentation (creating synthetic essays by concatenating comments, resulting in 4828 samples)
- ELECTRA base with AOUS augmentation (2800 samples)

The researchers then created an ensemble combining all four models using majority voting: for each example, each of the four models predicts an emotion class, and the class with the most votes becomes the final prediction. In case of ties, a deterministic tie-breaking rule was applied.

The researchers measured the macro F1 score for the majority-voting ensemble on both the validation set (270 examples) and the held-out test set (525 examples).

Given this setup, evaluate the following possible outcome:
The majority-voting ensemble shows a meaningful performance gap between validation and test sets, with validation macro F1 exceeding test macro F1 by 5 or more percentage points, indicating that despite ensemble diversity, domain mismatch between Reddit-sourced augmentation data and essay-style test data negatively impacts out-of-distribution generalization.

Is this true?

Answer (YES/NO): YES